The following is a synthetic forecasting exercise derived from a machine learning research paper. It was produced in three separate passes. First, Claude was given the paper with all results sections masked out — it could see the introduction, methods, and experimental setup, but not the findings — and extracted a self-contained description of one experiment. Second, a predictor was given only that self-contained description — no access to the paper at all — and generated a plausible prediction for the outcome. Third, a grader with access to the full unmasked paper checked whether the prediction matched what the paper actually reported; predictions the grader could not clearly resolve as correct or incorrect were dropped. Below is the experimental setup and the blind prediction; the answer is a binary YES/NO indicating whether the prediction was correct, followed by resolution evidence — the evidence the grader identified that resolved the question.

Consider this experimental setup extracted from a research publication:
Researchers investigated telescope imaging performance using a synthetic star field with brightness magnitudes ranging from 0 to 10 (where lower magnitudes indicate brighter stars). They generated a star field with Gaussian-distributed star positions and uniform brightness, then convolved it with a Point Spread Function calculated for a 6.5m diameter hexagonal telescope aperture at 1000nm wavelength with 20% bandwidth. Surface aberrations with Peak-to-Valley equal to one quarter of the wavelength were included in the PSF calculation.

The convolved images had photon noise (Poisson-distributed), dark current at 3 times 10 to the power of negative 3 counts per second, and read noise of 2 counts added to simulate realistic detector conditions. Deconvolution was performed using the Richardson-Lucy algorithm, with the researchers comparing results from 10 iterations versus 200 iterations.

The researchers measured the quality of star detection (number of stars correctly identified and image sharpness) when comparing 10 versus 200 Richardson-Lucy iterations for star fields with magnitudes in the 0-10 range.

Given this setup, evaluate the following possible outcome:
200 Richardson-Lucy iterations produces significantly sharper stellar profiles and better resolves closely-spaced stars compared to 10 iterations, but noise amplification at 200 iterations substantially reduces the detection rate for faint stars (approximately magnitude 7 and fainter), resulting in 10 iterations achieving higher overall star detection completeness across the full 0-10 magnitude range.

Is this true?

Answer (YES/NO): NO